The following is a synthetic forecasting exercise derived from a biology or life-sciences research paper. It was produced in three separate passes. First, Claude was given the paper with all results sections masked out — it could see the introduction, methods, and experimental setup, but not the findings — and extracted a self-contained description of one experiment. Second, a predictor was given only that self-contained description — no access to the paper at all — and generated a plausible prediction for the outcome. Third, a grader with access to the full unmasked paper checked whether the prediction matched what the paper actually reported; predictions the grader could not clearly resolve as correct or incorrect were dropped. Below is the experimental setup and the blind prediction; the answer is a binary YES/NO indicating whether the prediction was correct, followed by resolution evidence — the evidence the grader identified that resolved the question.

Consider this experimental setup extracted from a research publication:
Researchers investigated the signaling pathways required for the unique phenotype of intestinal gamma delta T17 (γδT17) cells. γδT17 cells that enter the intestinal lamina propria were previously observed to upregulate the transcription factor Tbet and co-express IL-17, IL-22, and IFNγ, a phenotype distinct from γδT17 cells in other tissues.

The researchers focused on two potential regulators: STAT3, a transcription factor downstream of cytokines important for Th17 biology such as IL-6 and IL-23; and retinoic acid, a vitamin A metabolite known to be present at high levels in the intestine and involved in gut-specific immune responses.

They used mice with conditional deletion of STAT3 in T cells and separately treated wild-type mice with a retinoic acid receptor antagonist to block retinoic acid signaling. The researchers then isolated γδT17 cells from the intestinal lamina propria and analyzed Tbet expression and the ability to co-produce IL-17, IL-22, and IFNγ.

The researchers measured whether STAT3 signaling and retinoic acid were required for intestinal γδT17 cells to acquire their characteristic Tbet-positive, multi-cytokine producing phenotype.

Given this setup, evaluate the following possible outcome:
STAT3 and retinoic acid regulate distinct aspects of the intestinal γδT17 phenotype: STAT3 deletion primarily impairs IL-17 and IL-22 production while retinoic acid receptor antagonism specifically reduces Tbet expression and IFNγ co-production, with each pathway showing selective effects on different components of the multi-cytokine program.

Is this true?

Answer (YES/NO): NO